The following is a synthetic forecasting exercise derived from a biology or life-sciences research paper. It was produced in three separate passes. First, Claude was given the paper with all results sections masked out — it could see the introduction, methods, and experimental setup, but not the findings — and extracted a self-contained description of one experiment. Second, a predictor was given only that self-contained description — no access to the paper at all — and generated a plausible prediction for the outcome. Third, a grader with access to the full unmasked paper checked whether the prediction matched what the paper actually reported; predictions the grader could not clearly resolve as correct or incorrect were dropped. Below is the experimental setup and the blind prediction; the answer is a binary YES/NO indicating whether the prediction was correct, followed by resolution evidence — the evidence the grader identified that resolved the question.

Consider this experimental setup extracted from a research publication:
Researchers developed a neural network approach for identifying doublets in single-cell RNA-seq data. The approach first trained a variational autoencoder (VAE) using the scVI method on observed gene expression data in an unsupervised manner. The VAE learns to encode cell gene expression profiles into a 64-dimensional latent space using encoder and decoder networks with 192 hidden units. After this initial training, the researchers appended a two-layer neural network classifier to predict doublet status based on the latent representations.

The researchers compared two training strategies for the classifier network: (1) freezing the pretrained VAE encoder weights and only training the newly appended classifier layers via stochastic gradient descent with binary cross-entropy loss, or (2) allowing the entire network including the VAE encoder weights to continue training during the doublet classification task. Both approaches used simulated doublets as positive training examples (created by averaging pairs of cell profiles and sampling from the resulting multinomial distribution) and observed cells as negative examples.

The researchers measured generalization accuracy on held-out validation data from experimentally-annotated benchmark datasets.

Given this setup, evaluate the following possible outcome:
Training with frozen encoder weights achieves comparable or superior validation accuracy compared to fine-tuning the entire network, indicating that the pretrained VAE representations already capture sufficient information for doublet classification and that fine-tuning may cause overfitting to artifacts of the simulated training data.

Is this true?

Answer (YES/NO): YES